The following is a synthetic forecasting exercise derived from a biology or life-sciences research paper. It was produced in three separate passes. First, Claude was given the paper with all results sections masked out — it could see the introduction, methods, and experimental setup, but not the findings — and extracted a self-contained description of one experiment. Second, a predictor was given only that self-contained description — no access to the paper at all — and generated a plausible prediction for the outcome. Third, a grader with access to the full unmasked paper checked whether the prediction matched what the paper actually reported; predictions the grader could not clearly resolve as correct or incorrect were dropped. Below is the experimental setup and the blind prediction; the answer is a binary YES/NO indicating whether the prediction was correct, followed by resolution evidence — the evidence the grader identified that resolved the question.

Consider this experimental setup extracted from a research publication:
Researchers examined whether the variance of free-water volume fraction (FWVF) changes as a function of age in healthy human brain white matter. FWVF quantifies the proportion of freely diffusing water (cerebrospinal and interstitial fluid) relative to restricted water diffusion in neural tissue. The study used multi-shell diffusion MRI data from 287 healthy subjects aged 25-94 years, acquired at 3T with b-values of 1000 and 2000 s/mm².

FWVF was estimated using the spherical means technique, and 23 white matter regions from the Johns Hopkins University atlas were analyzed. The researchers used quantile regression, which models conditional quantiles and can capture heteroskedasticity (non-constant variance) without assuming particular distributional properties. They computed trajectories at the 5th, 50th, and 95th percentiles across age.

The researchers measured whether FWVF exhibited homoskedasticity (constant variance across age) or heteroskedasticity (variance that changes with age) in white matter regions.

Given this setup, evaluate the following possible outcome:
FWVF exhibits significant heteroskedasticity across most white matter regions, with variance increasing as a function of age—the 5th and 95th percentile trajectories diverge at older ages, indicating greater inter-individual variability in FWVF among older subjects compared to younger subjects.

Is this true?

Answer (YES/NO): YES